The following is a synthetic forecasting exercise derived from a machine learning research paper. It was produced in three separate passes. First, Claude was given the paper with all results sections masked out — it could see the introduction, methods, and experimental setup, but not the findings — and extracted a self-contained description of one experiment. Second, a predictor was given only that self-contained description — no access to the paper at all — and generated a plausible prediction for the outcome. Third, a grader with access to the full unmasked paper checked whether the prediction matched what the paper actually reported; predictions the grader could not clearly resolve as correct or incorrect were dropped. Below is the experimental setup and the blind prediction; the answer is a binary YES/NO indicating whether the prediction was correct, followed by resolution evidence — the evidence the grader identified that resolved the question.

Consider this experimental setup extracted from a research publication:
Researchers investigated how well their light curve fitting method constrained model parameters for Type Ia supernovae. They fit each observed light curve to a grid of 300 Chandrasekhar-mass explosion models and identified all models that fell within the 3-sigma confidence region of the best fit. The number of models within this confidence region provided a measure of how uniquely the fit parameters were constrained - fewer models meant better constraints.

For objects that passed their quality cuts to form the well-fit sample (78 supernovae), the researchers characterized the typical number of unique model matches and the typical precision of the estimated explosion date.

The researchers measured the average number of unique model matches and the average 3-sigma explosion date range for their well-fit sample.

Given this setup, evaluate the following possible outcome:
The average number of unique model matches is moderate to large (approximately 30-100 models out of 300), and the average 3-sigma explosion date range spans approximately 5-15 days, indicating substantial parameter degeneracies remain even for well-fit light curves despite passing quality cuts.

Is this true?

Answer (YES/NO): NO